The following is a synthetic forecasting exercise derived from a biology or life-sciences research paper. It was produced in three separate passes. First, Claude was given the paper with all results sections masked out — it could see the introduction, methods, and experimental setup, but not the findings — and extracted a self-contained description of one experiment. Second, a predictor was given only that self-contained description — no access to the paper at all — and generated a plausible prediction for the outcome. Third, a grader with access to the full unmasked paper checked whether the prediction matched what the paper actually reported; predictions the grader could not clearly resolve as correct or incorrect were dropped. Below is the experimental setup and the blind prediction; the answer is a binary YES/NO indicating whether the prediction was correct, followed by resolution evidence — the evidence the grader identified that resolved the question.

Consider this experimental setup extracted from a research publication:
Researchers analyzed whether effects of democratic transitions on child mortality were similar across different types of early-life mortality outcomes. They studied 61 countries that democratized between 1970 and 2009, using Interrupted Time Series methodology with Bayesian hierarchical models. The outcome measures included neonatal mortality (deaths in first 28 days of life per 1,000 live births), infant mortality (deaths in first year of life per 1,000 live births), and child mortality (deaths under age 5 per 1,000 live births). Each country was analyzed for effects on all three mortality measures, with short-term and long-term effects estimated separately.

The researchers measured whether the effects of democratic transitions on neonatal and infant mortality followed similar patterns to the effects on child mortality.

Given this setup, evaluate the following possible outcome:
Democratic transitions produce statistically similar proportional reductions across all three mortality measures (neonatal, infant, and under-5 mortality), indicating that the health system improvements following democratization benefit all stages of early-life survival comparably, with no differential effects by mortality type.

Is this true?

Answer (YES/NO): NO